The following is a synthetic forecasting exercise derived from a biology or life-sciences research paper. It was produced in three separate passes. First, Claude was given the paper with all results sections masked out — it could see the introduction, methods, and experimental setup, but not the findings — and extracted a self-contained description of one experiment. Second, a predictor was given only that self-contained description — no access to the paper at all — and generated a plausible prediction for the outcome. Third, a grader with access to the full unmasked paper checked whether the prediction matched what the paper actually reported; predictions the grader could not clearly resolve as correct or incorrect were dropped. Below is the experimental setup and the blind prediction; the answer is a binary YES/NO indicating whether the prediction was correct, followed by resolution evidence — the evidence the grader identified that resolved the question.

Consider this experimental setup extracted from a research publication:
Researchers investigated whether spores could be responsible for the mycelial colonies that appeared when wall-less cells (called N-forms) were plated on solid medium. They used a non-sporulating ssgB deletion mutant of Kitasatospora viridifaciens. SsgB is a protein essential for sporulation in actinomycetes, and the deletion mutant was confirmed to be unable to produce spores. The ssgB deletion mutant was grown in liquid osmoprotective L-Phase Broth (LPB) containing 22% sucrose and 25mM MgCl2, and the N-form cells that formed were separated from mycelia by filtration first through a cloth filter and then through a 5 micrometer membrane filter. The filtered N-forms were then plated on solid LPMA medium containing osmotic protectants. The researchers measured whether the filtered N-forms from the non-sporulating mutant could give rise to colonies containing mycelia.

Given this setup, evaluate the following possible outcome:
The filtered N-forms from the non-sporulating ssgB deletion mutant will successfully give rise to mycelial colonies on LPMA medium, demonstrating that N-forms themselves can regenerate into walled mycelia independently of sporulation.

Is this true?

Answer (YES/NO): YES